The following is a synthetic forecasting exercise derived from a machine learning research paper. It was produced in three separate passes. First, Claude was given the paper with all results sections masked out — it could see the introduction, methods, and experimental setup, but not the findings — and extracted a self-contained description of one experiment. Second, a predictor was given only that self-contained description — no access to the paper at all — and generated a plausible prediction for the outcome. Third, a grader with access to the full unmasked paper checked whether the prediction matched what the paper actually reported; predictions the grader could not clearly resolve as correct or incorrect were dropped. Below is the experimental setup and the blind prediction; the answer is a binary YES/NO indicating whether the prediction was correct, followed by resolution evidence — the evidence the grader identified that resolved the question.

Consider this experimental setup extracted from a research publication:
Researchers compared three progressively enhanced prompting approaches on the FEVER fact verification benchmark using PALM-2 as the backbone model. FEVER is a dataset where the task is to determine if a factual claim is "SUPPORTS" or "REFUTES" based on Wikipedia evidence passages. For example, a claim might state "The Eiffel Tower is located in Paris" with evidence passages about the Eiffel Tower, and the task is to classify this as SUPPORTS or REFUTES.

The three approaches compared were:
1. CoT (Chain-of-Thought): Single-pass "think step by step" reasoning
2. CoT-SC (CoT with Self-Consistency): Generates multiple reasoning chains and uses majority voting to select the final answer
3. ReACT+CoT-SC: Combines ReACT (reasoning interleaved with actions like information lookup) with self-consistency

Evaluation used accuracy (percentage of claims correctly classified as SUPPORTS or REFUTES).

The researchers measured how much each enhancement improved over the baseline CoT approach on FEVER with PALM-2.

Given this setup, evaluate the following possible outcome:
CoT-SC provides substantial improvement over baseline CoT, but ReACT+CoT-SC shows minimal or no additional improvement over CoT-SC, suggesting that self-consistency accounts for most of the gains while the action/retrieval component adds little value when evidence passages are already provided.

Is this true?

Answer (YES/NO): NO